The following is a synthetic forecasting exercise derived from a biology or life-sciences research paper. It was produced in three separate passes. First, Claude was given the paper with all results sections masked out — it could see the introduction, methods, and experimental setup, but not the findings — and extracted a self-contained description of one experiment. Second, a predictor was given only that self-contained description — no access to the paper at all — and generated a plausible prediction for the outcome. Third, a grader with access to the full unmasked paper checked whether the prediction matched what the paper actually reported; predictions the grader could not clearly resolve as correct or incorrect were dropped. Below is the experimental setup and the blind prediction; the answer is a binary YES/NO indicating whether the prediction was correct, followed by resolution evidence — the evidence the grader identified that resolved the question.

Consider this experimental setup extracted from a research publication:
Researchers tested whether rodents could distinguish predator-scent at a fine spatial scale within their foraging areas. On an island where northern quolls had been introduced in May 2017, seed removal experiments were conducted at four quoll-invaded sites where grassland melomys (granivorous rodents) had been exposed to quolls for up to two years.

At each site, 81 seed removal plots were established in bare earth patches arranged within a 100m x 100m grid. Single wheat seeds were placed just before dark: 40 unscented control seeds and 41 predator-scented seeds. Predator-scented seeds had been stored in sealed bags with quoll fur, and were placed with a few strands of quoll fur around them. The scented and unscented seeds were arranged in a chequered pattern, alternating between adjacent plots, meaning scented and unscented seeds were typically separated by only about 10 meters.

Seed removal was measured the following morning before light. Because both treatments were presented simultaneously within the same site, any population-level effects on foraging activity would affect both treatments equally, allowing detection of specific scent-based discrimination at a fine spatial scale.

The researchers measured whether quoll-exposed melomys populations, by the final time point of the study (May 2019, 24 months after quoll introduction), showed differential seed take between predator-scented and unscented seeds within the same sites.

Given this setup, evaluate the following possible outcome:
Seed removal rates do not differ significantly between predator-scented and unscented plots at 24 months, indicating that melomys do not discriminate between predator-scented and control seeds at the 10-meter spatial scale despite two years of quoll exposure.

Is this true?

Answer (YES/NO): NO